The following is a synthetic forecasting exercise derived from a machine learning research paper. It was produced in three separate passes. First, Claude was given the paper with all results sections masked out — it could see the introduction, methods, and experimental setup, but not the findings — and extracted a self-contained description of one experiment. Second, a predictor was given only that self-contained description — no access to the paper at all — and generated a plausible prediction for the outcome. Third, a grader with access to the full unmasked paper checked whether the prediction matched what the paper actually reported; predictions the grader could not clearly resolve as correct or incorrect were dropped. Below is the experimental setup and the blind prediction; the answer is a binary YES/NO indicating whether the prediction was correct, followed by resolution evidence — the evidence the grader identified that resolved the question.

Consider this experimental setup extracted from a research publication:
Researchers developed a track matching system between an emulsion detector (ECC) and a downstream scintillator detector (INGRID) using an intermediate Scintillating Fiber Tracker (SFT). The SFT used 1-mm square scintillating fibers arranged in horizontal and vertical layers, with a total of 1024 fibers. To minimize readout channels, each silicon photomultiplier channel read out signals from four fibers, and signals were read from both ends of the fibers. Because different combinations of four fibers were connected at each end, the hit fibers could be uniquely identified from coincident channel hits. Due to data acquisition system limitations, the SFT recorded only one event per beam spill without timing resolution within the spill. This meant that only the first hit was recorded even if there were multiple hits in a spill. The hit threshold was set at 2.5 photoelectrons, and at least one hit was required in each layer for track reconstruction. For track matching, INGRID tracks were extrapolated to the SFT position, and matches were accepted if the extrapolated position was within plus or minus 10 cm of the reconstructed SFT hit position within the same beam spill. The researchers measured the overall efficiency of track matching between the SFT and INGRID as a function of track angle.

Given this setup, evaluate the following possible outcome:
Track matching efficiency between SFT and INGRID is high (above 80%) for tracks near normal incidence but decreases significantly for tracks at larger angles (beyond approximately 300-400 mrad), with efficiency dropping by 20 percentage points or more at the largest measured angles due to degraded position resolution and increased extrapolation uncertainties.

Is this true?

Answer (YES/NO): NO